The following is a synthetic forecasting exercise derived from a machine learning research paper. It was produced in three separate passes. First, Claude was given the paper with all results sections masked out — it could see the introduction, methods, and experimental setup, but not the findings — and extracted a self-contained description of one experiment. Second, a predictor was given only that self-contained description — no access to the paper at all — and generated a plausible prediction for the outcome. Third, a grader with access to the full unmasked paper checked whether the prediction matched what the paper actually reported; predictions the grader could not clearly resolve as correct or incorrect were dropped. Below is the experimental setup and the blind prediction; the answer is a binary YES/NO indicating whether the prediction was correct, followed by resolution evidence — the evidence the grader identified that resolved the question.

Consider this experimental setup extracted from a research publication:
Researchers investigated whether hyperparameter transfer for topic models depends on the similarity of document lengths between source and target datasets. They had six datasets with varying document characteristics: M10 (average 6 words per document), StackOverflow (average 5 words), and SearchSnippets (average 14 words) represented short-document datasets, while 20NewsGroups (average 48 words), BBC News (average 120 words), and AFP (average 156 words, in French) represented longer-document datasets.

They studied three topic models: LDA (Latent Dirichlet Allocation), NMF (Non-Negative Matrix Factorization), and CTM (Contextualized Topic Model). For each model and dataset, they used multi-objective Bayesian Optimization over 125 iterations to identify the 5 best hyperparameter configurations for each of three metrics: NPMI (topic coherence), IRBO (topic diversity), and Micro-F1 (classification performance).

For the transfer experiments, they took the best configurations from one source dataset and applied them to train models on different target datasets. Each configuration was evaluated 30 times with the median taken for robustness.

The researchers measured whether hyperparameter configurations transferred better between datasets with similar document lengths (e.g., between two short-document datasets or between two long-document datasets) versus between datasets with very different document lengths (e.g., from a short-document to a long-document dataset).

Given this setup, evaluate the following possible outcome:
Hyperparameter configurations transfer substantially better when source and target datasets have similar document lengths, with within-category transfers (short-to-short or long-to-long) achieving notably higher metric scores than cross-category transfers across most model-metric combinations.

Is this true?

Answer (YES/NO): NO